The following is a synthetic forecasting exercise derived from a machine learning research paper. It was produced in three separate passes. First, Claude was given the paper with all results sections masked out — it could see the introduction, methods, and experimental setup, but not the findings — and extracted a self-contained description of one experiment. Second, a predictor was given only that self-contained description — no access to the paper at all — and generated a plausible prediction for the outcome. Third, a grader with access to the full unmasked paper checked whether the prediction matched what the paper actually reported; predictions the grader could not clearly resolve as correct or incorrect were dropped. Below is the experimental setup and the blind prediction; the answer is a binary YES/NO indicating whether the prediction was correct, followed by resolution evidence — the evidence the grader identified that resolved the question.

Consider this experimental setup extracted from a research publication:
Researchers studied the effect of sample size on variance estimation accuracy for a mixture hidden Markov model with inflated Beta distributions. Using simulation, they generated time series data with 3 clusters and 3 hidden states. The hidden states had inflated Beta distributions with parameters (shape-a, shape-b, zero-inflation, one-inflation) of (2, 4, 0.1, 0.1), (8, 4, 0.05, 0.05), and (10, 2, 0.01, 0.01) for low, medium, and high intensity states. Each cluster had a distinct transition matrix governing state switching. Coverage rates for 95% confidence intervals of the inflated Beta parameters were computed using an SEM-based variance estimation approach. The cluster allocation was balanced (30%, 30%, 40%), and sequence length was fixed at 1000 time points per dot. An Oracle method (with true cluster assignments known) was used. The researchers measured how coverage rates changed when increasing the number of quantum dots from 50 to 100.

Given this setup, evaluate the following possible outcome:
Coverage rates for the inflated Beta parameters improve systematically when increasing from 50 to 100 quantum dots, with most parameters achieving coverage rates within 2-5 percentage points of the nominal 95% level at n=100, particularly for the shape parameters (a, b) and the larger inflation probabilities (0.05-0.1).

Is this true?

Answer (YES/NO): NO